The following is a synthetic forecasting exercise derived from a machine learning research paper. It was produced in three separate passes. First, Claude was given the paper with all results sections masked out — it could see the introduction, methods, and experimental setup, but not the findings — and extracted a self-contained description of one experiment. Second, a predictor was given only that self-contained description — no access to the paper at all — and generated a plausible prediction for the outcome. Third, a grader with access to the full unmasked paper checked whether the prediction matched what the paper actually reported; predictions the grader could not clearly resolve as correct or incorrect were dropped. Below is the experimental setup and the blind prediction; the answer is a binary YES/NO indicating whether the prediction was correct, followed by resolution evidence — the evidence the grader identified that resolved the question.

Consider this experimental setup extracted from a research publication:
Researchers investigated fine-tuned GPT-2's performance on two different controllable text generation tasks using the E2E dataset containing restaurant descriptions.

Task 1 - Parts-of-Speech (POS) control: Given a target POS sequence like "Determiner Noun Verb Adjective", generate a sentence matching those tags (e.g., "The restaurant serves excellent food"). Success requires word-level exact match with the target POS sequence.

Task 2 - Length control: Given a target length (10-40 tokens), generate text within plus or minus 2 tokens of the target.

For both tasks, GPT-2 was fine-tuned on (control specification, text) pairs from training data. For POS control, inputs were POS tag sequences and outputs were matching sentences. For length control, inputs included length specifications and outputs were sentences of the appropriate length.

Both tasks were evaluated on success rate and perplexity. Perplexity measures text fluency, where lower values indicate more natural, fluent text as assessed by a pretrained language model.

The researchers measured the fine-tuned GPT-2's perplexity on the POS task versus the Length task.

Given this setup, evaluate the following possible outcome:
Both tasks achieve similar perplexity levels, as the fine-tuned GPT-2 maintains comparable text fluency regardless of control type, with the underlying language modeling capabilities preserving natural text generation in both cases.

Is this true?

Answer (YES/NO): NO